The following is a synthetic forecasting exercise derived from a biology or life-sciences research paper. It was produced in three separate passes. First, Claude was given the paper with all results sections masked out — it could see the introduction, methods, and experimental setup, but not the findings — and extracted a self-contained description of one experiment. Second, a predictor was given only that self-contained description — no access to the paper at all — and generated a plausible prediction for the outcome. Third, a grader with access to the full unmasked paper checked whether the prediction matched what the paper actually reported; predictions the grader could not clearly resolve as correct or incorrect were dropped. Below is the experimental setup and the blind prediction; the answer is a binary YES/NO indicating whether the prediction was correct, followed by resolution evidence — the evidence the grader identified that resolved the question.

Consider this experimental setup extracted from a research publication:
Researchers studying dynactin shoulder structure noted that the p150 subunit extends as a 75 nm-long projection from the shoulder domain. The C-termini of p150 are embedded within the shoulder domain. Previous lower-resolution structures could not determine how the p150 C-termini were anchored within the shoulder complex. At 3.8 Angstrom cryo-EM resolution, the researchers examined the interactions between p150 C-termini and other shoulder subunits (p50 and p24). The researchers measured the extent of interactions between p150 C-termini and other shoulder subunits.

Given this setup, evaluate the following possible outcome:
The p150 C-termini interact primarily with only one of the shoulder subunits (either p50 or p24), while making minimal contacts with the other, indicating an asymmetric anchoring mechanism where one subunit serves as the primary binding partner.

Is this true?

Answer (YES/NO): NO